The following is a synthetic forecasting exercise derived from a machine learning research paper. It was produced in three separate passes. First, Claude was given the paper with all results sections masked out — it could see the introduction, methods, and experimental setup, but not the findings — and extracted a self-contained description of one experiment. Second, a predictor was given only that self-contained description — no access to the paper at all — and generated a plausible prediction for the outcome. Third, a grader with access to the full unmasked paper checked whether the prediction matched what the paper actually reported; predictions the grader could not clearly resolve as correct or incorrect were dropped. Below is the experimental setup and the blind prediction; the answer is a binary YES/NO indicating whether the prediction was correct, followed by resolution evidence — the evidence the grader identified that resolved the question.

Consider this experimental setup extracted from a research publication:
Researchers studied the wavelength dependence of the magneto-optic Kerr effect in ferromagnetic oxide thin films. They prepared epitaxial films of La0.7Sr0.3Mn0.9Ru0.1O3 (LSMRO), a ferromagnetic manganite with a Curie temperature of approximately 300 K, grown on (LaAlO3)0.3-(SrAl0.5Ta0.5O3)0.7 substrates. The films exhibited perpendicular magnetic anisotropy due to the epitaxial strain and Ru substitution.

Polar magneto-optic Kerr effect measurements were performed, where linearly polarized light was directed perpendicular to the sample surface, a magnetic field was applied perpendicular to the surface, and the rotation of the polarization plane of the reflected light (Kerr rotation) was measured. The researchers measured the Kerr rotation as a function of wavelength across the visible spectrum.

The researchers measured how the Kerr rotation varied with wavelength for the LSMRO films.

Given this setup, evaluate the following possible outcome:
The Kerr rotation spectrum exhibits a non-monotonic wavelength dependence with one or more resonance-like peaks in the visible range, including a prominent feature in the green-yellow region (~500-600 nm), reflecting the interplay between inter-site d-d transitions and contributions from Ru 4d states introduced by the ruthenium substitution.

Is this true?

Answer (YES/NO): NO